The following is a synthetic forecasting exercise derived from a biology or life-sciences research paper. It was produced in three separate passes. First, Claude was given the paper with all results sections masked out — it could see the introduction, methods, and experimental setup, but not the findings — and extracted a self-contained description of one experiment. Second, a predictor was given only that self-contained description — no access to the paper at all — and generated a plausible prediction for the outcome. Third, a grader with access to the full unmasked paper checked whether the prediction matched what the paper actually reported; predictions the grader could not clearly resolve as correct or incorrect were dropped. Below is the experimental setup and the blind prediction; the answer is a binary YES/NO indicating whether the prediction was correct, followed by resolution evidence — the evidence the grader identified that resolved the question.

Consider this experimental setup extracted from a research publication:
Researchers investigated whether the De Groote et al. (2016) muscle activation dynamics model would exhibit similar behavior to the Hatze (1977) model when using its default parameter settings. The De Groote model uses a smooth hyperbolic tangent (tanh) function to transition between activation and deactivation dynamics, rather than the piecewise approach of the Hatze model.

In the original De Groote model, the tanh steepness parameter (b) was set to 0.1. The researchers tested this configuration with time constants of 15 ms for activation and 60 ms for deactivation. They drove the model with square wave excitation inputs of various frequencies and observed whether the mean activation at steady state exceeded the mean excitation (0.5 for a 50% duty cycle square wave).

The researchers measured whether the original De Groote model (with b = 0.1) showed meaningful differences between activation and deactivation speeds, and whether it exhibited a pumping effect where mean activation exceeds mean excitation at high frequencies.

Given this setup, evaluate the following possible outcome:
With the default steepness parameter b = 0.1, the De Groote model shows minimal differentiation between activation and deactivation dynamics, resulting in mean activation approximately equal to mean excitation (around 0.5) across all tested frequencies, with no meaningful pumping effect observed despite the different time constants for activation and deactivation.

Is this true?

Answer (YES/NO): YES